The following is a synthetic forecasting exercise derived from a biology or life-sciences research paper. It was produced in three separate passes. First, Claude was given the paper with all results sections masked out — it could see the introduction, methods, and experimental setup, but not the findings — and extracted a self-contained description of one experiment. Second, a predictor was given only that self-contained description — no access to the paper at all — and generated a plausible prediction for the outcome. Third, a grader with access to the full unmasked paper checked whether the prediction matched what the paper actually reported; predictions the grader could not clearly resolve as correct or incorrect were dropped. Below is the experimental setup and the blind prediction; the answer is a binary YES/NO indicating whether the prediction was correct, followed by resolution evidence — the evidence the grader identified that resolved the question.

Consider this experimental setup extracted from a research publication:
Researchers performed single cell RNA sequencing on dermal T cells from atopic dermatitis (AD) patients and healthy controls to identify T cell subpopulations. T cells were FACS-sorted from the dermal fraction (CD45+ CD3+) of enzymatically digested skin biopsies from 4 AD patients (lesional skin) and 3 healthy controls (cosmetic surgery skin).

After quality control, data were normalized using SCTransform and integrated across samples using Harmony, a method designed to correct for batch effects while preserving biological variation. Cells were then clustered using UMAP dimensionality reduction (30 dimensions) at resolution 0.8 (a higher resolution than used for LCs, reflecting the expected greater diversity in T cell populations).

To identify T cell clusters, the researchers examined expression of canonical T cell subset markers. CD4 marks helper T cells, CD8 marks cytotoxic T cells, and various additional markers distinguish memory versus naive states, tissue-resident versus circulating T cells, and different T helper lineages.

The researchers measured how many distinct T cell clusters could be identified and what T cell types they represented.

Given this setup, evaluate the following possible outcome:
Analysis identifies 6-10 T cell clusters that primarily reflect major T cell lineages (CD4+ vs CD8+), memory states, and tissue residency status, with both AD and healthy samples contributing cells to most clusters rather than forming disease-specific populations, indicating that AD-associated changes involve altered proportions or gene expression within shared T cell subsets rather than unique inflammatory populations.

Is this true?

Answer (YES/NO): NO